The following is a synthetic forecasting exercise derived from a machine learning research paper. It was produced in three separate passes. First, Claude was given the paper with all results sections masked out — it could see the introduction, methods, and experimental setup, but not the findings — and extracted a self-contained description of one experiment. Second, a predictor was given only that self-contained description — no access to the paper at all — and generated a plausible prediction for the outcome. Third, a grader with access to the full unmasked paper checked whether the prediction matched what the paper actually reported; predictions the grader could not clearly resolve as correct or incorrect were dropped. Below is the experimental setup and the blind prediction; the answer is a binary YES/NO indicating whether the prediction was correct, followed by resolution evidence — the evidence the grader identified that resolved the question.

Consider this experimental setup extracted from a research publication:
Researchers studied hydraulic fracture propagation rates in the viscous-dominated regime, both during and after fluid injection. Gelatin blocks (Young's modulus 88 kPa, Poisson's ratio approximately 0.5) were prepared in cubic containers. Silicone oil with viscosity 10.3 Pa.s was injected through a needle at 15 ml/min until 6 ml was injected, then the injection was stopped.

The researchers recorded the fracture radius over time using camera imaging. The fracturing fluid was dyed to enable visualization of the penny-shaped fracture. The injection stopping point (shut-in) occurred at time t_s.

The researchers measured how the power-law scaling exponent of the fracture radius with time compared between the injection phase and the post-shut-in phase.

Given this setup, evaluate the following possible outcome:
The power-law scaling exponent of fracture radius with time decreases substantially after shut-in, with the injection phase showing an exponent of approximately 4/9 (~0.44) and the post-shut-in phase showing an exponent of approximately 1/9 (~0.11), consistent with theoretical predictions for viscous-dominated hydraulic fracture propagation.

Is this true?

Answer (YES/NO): YES